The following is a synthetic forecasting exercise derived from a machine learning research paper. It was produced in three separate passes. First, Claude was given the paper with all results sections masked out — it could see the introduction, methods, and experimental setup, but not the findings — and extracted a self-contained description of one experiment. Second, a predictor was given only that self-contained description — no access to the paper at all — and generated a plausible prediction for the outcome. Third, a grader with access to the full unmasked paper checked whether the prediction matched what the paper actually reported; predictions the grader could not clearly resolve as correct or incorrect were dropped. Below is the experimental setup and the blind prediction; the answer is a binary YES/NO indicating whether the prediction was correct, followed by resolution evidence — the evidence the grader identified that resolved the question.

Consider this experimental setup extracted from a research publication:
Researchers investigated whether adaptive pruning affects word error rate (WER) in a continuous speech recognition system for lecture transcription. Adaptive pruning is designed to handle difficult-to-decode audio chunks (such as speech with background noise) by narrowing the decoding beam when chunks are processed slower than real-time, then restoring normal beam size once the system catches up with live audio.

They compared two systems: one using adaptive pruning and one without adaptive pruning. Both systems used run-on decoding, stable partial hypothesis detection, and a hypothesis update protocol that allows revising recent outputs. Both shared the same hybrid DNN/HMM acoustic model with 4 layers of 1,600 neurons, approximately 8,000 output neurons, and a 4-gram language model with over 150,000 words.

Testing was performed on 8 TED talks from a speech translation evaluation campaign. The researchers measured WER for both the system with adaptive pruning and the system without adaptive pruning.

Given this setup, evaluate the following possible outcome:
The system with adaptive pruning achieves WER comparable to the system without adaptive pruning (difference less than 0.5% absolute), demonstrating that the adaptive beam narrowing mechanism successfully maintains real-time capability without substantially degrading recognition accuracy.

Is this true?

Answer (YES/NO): YES